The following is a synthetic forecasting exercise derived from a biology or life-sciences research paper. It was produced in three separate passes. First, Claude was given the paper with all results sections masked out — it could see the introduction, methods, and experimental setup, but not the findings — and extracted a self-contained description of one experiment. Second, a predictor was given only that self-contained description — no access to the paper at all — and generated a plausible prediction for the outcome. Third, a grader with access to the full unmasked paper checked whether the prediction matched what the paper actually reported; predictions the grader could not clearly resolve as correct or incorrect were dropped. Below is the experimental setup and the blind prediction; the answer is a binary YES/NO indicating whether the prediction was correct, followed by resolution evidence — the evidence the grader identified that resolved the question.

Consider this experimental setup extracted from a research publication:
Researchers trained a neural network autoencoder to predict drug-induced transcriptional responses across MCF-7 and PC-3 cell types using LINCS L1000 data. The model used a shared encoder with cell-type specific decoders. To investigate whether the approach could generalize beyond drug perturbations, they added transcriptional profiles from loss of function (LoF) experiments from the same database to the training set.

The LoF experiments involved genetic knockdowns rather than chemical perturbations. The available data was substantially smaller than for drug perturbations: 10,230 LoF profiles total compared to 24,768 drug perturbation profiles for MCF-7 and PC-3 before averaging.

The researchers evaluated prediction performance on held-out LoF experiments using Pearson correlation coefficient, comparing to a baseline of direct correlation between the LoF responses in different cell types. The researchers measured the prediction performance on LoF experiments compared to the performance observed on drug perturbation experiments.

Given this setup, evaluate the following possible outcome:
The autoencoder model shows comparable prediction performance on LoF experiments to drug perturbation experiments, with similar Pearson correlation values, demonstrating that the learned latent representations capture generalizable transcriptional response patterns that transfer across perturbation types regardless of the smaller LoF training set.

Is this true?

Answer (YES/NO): NO